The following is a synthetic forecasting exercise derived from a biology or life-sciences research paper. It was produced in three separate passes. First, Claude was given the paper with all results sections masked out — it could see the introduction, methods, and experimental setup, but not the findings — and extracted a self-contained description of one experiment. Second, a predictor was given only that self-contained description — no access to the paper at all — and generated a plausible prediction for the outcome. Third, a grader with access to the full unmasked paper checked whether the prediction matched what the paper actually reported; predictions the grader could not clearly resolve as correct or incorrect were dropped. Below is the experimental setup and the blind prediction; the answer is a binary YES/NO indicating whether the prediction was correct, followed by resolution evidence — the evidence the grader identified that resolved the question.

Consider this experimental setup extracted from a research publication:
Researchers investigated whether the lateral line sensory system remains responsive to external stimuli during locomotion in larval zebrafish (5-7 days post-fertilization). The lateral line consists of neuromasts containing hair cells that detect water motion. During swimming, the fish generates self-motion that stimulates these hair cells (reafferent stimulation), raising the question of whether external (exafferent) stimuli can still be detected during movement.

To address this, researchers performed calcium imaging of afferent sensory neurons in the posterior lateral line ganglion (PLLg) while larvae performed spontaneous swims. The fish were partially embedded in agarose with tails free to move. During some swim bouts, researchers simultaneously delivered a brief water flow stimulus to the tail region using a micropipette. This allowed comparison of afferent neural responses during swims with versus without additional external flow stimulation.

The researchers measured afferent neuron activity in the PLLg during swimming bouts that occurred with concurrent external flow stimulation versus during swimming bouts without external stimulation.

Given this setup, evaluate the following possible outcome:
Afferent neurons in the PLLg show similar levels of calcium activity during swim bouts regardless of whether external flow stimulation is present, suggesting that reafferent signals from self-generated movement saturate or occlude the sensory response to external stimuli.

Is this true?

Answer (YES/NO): NO